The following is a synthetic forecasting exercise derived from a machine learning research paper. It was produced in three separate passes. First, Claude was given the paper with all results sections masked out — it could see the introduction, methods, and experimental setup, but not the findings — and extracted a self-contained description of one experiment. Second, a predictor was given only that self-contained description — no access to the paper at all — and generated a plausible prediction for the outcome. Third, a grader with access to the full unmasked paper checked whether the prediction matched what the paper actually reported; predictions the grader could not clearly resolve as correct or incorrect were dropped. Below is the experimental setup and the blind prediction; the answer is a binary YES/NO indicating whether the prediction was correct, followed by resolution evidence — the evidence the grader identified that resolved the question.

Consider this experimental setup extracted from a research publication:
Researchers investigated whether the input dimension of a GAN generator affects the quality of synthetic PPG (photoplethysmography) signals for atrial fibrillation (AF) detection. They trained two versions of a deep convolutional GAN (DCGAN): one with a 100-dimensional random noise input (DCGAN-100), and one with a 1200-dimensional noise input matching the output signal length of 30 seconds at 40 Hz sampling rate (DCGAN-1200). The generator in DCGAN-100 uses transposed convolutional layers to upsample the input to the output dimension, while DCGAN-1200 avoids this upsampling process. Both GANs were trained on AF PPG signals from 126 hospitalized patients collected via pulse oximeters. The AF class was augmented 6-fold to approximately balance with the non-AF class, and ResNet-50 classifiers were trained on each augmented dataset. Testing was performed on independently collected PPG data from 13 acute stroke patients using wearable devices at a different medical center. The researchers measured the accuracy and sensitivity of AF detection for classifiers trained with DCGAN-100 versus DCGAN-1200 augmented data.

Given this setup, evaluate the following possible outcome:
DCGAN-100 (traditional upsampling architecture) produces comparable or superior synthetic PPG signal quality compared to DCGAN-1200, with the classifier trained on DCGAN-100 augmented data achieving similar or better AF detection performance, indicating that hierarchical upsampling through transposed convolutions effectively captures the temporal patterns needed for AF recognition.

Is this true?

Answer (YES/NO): NO